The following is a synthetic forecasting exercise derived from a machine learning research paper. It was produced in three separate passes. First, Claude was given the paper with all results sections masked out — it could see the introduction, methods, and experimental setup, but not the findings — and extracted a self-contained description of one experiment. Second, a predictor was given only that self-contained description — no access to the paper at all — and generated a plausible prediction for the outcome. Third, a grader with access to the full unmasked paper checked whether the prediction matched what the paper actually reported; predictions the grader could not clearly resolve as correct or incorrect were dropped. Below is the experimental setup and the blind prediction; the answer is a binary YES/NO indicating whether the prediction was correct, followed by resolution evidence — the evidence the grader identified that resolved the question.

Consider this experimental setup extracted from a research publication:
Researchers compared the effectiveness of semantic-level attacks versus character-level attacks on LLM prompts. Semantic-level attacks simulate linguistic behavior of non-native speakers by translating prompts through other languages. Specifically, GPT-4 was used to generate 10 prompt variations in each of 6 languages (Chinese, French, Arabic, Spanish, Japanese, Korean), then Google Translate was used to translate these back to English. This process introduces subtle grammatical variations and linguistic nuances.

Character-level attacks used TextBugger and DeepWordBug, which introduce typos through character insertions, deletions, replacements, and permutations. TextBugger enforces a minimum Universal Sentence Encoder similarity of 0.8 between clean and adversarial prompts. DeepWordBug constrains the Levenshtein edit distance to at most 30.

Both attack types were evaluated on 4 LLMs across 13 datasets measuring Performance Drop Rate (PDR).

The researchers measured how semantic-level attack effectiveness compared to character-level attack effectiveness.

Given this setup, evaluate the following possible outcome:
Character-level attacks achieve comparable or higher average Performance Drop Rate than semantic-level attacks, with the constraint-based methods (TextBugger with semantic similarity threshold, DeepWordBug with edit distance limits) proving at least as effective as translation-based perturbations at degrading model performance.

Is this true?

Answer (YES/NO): YES